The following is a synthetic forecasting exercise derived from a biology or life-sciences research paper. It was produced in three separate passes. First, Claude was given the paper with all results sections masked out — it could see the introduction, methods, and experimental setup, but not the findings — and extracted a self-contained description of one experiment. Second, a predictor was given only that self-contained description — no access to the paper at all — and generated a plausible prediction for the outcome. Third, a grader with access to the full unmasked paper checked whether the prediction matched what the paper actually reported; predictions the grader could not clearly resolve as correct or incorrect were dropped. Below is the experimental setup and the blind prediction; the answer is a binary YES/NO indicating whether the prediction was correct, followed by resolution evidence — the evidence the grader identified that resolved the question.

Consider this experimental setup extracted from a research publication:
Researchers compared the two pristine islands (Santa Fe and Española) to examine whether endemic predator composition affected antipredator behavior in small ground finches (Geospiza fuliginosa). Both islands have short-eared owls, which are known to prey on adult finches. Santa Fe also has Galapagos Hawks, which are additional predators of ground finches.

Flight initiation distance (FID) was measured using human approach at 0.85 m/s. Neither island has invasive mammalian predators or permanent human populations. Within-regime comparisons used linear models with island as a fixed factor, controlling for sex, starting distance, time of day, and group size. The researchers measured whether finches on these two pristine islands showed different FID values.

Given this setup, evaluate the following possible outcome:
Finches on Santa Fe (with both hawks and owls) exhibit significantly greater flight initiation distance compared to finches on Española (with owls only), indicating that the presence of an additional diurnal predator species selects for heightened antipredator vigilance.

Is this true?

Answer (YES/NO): NO